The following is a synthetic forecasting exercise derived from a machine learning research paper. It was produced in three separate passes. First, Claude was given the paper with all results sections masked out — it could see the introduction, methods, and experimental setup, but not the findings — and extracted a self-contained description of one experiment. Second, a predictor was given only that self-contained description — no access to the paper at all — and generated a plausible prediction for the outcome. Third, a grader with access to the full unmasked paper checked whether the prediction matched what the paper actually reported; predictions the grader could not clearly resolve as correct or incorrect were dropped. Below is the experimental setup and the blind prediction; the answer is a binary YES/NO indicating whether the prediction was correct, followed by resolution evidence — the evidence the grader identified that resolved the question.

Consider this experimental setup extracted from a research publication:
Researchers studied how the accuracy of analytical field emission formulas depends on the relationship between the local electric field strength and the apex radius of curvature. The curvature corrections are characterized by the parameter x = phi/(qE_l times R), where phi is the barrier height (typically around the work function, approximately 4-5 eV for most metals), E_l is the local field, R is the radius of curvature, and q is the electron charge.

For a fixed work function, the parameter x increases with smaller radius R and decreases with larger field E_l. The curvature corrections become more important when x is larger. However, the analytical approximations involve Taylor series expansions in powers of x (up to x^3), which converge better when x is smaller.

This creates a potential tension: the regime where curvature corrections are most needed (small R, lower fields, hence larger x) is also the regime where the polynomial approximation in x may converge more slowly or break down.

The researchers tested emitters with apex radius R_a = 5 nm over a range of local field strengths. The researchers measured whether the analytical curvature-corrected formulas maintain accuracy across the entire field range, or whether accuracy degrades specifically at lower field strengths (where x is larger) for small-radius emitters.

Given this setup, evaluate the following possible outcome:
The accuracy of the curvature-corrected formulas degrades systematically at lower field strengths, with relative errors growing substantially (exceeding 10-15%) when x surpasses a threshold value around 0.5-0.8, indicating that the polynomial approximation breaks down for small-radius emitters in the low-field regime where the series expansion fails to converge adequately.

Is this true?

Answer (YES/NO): NO